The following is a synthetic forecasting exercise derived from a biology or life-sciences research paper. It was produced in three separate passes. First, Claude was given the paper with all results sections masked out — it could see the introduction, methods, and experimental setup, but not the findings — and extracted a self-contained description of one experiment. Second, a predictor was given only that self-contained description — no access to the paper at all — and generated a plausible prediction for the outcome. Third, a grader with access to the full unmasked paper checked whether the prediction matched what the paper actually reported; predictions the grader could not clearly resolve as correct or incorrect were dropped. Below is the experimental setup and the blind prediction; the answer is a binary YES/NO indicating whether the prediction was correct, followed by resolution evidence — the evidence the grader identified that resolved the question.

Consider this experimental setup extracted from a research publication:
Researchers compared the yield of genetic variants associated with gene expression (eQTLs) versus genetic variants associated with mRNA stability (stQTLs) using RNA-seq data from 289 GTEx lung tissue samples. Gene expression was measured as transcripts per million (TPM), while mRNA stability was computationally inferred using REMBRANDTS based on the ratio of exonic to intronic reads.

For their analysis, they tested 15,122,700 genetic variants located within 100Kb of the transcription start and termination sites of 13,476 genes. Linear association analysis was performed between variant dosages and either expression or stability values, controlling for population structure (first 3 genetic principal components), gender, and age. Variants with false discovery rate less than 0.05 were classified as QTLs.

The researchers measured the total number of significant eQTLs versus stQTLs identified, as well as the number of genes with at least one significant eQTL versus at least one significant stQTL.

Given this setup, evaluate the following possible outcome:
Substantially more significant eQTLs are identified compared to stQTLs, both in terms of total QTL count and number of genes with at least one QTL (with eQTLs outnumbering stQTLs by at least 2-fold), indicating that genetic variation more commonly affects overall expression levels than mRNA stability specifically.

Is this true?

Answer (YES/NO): NO